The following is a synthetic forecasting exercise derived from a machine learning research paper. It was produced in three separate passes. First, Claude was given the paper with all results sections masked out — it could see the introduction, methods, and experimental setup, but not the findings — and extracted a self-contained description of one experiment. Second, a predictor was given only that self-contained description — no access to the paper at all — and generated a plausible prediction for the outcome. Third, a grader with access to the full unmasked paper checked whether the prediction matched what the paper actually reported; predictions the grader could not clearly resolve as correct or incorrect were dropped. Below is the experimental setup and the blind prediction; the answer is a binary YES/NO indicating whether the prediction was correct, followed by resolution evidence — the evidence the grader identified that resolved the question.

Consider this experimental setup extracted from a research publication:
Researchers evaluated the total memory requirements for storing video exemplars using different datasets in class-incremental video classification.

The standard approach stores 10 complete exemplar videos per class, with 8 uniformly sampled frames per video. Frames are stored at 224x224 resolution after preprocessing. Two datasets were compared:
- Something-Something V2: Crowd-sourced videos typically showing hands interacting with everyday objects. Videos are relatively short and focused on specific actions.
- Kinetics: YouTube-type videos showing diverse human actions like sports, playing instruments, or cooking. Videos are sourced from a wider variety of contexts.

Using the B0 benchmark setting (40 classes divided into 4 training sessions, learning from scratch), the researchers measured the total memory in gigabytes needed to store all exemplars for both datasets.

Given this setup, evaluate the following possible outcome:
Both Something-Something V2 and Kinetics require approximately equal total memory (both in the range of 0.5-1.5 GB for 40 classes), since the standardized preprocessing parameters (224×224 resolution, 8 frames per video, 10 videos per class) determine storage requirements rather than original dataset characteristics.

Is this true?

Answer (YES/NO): NO